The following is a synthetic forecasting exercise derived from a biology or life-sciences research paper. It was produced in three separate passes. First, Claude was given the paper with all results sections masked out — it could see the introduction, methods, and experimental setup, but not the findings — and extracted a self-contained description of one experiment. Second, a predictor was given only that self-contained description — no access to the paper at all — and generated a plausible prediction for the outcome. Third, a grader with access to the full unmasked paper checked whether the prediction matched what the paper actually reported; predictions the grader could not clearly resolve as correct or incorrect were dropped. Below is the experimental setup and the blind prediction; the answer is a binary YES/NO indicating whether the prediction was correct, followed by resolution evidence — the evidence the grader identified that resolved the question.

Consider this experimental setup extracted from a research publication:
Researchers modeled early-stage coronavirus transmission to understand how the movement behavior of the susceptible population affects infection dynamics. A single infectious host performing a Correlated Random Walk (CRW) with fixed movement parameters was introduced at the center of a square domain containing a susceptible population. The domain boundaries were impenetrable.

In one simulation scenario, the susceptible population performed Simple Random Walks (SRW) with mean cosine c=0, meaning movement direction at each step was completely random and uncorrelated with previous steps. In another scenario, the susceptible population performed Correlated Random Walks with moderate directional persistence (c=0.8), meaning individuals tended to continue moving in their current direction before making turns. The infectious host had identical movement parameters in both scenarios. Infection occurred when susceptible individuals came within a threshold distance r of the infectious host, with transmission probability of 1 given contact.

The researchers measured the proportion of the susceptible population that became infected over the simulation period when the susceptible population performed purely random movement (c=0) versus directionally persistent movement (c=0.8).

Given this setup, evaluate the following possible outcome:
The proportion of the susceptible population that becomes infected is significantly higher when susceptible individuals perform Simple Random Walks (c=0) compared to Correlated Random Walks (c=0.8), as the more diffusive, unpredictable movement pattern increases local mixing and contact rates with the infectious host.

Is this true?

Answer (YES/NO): NO